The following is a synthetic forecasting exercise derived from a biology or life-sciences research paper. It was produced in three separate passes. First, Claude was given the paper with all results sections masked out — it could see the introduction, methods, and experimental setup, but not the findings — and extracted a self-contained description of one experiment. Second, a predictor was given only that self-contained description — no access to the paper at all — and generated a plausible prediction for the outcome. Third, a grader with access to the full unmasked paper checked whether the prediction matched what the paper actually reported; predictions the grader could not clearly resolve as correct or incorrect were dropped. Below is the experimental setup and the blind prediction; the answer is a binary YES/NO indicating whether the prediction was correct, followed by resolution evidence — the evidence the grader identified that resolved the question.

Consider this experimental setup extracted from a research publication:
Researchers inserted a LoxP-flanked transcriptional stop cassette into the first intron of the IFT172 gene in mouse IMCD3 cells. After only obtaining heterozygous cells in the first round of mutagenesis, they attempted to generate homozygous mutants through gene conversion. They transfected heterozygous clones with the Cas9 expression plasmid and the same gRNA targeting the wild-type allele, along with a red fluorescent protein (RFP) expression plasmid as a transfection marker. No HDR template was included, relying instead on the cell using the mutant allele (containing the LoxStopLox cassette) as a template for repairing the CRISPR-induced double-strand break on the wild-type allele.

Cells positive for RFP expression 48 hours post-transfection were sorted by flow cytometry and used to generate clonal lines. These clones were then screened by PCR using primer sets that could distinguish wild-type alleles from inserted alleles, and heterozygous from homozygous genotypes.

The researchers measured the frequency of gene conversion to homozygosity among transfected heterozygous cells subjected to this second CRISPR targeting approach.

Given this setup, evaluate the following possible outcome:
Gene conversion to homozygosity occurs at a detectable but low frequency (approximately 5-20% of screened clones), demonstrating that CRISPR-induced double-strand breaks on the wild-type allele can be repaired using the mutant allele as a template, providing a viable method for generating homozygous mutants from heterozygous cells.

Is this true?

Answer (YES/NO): YES